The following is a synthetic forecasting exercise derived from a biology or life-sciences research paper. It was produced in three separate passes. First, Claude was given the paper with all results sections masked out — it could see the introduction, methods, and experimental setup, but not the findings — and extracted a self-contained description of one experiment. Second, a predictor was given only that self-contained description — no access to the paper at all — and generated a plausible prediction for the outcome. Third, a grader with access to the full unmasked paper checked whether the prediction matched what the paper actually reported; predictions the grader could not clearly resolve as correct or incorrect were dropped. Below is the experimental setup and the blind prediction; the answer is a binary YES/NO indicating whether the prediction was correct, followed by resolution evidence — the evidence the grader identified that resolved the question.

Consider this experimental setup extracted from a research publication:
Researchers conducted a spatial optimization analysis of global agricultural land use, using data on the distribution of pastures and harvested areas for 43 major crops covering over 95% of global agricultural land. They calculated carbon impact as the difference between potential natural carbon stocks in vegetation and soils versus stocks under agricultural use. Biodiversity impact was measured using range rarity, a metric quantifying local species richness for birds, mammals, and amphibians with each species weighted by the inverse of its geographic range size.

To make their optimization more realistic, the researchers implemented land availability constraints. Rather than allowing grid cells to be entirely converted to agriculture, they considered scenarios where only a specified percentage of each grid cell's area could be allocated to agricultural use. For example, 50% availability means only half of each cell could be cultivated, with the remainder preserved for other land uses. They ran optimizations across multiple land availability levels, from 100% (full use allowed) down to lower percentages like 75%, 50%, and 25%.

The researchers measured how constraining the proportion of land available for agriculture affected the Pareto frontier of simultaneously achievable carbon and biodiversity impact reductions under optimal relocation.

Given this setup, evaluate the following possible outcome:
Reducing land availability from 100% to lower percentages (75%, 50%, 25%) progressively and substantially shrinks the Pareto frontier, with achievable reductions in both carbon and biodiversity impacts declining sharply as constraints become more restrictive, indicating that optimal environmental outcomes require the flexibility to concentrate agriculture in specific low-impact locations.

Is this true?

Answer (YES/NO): NO